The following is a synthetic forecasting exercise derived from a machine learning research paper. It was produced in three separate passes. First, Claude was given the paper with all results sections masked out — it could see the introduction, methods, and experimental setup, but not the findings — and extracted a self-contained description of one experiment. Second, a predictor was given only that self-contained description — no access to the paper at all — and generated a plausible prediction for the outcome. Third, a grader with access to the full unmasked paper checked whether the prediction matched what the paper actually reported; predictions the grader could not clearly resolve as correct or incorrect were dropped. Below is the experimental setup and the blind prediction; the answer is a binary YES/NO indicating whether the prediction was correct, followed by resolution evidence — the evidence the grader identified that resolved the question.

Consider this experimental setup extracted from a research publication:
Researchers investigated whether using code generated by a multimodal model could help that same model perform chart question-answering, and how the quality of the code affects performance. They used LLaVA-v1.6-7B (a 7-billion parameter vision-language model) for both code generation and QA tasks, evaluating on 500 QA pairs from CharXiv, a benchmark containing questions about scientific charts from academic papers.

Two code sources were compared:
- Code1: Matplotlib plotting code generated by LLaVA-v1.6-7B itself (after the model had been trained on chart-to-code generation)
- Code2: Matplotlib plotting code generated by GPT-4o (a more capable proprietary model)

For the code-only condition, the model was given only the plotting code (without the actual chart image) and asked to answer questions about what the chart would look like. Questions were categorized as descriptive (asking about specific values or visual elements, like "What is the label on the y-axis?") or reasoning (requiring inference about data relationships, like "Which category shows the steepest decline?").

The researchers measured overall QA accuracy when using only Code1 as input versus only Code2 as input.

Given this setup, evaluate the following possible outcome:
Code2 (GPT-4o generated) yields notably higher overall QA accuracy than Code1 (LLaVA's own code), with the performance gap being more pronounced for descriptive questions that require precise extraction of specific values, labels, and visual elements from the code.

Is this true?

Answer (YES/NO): YES